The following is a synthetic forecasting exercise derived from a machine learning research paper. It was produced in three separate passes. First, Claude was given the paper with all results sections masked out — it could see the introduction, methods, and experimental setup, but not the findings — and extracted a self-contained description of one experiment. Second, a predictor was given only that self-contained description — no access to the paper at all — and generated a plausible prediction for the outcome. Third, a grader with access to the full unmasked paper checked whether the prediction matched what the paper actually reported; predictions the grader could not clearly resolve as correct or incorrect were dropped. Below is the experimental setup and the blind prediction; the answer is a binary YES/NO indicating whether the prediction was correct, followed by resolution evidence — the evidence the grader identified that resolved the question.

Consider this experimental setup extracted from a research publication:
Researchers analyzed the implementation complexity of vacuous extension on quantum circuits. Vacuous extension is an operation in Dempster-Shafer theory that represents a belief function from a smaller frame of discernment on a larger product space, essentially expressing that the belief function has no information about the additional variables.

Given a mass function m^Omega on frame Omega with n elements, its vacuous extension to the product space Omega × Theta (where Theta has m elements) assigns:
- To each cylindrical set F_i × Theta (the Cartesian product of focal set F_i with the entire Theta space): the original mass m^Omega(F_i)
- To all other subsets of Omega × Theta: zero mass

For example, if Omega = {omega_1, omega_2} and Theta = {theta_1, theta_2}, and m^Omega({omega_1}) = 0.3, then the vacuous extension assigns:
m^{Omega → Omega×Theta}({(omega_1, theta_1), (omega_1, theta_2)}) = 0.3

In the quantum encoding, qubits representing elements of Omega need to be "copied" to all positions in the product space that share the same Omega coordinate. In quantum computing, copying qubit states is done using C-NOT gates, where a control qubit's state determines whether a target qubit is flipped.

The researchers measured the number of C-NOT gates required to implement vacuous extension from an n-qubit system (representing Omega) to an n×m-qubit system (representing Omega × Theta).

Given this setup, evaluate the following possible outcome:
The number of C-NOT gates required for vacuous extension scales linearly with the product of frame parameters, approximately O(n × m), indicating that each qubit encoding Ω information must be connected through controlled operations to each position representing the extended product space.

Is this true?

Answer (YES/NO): YES